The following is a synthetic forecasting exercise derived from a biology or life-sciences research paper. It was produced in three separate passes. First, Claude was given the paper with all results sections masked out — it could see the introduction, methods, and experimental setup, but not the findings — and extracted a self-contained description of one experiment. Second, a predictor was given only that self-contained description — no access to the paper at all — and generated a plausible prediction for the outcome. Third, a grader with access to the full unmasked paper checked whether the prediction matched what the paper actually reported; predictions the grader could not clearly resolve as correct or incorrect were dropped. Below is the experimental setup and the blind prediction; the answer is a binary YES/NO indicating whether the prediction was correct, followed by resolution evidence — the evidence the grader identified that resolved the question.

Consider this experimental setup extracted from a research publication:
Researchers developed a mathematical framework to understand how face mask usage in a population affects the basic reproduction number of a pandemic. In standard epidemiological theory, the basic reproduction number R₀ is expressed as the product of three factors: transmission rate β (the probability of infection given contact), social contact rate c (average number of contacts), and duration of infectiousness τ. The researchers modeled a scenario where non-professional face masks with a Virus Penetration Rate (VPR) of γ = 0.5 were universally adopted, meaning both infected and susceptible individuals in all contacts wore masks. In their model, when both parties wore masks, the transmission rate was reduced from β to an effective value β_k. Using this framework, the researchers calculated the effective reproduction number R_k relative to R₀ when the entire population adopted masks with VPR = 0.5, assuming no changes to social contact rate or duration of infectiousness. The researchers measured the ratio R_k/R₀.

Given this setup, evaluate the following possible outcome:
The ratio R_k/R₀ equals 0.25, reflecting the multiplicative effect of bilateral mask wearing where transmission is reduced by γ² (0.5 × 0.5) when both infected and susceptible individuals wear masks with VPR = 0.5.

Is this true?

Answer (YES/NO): YES